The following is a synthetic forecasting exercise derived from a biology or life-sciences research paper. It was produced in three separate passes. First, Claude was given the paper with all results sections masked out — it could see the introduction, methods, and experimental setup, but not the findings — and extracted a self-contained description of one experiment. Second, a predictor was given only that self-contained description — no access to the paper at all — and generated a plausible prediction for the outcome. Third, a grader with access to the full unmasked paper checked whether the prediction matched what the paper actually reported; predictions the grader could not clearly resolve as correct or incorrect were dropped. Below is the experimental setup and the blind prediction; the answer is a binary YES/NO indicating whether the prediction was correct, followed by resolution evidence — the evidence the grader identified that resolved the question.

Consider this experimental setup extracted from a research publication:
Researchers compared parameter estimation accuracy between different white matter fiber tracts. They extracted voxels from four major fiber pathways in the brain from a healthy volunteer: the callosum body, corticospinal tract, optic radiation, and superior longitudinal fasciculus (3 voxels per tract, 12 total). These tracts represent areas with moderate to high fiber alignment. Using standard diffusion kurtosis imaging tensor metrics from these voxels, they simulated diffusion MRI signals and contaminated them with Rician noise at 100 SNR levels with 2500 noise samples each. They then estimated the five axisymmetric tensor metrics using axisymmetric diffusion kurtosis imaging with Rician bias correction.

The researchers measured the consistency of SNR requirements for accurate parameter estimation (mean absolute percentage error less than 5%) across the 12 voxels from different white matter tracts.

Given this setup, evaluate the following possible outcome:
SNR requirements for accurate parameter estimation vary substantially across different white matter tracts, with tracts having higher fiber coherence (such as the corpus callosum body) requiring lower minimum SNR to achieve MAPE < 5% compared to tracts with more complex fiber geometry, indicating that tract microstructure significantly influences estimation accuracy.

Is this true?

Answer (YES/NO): NO